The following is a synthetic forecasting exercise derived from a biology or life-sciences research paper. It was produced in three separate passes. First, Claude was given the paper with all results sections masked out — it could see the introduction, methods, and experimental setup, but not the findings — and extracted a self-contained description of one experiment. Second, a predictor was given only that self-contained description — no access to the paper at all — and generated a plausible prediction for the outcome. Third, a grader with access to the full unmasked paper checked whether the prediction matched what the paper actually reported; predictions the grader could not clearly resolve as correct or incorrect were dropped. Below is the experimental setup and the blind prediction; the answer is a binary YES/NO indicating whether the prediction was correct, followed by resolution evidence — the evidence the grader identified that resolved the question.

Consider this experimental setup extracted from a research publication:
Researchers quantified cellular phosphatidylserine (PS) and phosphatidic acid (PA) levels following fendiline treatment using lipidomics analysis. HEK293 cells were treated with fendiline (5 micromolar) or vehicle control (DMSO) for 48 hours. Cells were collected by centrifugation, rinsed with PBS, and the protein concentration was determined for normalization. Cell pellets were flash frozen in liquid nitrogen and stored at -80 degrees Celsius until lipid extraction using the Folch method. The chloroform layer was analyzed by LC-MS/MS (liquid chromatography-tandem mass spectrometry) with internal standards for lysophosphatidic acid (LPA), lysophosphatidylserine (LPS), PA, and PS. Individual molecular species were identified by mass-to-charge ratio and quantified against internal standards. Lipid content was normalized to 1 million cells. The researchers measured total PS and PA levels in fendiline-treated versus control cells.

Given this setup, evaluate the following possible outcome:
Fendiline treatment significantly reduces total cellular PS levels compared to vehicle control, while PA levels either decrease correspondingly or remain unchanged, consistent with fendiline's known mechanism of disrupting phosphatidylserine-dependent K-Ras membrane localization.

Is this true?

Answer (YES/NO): YES